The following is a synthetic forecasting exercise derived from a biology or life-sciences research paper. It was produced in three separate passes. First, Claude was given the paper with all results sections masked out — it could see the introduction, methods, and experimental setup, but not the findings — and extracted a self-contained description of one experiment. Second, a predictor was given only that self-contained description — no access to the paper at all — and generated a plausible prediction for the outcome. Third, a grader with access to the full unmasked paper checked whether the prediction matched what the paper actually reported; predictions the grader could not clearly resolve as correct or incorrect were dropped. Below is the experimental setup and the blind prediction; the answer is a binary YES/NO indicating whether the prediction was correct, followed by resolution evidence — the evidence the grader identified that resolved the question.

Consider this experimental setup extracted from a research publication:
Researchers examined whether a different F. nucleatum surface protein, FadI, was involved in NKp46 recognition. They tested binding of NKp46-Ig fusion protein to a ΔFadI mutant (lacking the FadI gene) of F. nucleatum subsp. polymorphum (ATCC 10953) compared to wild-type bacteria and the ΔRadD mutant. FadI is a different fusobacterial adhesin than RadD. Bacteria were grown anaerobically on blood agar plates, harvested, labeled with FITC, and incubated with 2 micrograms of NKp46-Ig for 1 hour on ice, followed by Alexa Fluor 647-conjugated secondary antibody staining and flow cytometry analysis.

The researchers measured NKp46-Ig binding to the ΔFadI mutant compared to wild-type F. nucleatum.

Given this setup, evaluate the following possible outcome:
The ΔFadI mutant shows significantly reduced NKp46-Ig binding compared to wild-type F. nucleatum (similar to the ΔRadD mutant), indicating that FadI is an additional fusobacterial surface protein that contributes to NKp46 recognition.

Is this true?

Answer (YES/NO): NO